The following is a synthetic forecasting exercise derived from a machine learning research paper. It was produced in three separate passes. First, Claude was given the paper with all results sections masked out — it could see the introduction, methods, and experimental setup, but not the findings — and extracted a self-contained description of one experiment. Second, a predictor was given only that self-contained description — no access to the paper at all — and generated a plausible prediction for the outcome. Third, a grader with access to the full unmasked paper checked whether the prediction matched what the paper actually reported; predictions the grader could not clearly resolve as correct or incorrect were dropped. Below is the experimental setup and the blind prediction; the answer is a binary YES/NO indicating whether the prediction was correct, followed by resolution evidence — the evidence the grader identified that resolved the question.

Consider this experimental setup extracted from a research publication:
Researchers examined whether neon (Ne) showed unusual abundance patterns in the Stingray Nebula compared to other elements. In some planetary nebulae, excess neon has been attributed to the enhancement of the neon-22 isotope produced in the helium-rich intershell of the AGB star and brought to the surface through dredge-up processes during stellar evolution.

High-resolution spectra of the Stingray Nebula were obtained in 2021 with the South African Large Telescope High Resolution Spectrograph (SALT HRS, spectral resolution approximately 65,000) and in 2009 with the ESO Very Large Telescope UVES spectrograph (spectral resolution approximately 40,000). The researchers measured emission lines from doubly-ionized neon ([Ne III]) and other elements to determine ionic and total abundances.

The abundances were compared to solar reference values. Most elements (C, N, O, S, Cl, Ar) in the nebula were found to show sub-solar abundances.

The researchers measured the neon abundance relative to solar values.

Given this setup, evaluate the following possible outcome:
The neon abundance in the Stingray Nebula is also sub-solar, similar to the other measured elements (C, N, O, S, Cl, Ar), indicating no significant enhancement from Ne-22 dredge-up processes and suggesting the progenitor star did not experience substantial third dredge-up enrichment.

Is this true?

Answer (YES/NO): NO